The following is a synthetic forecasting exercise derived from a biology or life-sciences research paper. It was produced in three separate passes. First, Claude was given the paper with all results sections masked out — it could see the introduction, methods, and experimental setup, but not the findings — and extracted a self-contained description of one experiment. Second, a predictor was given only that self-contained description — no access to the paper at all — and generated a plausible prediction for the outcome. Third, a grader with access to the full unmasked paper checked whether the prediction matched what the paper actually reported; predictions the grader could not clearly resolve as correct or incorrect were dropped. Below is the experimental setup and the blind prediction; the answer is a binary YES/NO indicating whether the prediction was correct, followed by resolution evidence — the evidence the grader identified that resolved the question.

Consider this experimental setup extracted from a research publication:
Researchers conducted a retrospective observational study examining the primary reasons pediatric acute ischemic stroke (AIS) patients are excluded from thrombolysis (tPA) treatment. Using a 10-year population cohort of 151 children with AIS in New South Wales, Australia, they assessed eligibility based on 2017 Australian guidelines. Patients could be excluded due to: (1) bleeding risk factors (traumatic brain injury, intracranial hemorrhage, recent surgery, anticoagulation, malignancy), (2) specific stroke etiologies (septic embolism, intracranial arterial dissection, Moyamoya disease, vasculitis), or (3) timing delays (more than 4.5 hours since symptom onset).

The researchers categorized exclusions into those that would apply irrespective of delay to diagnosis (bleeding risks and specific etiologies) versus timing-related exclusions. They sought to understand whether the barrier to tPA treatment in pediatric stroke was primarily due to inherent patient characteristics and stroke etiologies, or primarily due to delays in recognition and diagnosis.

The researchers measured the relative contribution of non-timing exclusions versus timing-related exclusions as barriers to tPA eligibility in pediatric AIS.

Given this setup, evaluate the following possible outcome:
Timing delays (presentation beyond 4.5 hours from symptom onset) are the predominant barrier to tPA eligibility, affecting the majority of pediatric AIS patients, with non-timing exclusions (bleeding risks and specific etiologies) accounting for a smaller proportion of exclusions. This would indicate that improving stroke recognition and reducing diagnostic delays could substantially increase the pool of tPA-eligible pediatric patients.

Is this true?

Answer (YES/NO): NO